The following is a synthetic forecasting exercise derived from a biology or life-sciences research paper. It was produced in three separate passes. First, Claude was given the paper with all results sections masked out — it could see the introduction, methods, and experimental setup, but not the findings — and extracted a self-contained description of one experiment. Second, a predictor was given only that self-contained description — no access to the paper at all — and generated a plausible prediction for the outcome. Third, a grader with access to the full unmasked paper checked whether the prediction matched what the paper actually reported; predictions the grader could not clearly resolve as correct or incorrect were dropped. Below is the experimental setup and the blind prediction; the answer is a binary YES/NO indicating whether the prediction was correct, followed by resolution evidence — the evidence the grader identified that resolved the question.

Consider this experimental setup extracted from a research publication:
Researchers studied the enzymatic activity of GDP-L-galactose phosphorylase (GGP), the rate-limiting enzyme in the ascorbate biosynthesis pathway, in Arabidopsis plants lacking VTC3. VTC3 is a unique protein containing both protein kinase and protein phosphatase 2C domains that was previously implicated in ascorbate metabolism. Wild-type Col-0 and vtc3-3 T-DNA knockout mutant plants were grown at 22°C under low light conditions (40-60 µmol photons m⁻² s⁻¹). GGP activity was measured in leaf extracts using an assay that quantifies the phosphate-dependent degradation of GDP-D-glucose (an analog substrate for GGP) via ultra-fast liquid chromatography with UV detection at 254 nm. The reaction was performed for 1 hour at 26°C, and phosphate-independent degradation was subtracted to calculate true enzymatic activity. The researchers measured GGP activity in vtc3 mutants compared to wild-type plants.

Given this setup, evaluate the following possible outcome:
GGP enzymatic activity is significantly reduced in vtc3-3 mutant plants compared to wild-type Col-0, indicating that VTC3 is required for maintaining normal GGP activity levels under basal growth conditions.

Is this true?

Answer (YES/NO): NO